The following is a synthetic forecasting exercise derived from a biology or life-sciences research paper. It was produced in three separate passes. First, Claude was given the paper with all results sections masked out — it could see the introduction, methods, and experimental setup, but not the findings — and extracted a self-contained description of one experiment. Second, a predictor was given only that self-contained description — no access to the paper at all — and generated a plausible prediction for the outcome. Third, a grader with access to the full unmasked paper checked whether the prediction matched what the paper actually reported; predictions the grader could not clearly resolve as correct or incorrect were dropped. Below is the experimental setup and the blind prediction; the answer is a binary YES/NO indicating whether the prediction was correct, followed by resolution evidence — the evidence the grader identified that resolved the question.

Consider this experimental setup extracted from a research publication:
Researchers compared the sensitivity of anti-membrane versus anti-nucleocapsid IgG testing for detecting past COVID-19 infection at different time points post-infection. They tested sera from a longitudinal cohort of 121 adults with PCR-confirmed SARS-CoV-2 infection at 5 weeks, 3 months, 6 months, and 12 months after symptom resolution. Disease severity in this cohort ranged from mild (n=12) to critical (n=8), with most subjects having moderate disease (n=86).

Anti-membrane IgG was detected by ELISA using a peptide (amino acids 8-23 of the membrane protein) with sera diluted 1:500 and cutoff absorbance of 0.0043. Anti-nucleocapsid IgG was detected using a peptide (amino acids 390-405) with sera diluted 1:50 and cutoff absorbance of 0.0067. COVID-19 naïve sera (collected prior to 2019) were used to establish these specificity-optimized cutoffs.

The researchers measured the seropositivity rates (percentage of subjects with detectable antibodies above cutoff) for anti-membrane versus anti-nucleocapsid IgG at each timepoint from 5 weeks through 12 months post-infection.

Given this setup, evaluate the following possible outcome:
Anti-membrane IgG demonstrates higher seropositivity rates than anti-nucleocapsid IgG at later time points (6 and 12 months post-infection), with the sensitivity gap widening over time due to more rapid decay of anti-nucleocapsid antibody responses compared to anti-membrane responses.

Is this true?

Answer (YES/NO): YES